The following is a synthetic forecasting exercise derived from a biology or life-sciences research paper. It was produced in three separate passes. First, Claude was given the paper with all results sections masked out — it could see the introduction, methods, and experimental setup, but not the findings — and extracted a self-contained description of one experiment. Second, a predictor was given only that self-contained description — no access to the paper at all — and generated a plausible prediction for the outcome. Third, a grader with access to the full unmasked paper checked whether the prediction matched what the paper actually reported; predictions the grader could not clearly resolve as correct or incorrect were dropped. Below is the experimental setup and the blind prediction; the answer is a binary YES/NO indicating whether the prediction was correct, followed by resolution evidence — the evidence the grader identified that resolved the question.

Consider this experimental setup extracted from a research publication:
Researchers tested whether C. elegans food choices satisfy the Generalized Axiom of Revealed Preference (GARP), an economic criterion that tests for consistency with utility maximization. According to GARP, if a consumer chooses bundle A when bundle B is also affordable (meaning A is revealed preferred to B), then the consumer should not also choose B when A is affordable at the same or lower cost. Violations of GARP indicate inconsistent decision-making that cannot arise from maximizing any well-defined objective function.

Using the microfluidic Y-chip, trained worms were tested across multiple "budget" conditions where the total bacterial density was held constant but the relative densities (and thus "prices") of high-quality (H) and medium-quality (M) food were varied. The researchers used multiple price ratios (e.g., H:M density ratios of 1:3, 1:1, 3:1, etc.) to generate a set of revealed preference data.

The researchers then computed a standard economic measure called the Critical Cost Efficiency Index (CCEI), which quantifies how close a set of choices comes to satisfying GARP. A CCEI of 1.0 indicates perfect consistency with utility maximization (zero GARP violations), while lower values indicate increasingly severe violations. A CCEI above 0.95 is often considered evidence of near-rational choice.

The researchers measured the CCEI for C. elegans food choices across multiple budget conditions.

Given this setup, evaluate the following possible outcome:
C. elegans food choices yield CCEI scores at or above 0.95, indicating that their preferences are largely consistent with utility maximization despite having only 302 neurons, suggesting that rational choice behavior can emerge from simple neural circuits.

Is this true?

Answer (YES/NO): YES